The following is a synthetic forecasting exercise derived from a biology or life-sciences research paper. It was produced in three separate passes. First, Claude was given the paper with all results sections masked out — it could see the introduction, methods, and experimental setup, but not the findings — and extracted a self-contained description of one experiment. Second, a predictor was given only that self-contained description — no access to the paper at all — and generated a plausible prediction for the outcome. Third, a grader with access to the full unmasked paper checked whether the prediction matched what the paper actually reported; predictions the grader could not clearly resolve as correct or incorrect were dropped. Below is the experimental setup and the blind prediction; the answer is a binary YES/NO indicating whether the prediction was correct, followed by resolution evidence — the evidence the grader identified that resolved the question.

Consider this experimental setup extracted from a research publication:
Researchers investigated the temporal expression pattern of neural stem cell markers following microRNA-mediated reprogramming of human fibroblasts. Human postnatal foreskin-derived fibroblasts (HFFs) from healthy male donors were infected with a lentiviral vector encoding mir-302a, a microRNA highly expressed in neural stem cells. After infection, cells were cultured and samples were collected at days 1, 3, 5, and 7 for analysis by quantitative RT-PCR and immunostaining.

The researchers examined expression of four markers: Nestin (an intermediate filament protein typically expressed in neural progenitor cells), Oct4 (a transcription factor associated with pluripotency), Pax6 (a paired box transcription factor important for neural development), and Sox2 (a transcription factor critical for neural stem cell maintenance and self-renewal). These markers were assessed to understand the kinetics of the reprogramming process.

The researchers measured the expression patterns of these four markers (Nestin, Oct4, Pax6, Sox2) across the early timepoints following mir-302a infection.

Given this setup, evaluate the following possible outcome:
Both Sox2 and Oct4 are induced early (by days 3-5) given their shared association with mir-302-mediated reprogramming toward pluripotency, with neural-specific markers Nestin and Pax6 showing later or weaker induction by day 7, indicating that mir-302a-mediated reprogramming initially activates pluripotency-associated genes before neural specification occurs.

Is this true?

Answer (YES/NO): NO